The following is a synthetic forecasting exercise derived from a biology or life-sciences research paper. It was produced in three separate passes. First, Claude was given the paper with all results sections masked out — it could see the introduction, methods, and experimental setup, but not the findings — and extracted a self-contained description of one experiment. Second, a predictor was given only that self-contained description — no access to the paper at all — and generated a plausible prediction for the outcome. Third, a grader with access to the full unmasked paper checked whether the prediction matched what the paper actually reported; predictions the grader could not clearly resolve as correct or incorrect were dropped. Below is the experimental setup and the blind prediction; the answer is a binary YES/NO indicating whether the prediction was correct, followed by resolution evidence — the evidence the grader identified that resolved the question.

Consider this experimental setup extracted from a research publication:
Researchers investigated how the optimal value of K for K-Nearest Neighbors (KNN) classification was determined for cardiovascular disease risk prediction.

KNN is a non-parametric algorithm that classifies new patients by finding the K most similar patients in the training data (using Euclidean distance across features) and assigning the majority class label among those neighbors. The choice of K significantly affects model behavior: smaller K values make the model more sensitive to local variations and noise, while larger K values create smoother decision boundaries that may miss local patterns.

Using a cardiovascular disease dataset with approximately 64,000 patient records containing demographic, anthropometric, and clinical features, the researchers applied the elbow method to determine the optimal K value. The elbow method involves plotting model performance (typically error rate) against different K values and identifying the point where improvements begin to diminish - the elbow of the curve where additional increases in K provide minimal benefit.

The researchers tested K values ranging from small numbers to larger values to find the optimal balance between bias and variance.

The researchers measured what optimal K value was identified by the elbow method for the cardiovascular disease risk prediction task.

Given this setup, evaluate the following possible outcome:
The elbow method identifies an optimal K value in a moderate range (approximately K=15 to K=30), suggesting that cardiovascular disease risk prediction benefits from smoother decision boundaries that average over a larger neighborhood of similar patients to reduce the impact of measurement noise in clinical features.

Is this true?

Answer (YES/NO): NO